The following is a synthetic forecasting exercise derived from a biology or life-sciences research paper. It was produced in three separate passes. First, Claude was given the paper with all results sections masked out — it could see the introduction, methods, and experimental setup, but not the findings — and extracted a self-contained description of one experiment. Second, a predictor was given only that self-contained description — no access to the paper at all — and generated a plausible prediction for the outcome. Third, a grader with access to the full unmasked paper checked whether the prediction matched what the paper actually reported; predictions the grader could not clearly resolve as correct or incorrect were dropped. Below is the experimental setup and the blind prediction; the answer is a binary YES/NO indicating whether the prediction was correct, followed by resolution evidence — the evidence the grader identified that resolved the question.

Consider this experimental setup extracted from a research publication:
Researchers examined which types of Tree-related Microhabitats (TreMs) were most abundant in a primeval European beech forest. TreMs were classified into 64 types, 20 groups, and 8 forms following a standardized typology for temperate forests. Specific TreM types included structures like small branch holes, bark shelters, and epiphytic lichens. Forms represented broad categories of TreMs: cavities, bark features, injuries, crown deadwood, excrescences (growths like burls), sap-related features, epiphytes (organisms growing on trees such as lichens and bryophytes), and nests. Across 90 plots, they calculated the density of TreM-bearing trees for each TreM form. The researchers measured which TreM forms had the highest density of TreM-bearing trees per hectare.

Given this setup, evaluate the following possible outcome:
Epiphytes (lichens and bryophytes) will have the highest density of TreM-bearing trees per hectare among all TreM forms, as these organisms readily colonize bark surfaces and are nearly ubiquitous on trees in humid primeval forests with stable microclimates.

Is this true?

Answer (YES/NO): NO